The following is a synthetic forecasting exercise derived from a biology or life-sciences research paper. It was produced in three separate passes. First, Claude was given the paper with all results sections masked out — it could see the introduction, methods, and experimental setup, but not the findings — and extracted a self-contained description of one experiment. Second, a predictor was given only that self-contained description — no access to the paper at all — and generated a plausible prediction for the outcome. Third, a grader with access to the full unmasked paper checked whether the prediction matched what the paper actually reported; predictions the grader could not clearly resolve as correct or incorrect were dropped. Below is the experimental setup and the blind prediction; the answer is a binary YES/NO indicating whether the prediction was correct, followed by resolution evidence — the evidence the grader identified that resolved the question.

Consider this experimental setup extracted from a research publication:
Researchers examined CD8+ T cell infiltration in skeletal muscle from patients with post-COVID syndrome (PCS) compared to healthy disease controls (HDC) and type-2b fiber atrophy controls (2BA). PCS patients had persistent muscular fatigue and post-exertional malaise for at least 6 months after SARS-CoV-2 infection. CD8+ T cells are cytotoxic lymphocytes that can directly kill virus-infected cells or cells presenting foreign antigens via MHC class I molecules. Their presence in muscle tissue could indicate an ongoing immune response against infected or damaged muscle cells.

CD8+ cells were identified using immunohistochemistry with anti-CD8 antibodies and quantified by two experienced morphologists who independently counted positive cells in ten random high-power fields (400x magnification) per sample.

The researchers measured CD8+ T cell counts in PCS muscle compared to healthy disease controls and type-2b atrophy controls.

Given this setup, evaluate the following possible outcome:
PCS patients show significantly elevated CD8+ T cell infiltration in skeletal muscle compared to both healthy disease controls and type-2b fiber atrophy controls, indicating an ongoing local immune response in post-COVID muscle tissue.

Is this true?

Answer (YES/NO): NO